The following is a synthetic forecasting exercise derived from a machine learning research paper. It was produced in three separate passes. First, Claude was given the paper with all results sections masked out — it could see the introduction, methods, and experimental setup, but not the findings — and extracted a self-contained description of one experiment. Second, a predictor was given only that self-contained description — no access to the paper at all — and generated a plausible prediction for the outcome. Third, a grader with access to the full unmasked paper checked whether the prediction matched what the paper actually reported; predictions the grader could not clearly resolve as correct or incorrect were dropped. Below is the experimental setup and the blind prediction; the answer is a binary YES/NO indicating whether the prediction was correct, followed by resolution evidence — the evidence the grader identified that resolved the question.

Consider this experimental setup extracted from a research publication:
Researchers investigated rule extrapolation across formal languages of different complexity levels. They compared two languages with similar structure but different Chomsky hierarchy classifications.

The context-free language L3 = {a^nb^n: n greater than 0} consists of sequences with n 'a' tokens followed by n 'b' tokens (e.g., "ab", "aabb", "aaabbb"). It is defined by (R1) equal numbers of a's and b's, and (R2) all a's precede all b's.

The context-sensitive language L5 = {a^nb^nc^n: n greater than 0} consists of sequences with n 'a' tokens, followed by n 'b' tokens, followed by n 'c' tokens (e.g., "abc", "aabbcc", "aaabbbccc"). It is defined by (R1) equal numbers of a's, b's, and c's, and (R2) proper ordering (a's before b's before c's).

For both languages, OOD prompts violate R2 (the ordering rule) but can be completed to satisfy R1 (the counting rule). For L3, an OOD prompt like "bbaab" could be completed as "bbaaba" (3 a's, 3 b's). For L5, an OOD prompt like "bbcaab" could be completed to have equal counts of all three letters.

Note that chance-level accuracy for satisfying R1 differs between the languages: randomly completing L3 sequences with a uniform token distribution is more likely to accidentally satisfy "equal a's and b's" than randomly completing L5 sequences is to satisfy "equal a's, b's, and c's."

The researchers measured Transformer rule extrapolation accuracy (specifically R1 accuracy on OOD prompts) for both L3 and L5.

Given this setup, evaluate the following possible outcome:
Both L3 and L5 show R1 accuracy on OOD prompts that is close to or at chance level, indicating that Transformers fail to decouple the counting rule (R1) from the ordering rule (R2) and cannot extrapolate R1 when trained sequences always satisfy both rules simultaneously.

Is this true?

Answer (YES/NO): NO